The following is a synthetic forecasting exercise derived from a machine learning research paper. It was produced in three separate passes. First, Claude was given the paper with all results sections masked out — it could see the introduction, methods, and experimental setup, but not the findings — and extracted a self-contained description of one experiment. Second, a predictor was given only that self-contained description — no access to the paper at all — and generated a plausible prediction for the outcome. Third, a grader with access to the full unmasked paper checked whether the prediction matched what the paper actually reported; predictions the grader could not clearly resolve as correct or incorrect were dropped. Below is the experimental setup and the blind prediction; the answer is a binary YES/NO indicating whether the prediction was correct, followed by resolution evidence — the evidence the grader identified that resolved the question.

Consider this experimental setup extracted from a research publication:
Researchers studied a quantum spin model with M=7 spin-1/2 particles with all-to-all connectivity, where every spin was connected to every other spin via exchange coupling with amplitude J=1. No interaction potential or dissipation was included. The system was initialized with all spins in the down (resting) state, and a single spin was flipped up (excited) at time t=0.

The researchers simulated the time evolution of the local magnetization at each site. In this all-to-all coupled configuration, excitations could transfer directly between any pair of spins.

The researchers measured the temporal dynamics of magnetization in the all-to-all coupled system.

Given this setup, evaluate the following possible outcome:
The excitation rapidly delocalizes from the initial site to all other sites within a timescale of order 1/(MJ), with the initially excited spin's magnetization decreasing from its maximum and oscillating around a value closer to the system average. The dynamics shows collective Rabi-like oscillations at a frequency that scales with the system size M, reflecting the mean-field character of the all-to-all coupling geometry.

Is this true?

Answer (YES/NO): NO